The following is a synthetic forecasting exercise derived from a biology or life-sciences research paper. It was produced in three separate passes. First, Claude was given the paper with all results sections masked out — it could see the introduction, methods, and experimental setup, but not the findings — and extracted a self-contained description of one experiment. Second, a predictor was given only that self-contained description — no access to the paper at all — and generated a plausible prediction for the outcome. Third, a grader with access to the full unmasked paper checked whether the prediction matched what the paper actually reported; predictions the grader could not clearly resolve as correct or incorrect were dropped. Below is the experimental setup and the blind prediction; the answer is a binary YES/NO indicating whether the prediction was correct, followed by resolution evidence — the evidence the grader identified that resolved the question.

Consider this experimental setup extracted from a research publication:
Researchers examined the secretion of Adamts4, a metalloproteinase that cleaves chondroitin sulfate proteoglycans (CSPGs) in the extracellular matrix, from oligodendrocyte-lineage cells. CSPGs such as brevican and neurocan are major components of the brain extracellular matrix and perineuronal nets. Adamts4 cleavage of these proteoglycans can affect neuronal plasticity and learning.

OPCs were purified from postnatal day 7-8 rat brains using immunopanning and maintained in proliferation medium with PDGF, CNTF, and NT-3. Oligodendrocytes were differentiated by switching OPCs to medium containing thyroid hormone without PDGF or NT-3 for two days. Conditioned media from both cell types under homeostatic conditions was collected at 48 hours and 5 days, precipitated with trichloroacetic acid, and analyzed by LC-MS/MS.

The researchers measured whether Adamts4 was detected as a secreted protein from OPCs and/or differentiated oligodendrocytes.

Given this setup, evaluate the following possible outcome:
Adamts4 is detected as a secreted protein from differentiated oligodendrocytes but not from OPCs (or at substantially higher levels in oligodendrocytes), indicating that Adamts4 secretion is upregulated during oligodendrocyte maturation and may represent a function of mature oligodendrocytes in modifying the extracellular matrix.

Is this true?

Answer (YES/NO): NO